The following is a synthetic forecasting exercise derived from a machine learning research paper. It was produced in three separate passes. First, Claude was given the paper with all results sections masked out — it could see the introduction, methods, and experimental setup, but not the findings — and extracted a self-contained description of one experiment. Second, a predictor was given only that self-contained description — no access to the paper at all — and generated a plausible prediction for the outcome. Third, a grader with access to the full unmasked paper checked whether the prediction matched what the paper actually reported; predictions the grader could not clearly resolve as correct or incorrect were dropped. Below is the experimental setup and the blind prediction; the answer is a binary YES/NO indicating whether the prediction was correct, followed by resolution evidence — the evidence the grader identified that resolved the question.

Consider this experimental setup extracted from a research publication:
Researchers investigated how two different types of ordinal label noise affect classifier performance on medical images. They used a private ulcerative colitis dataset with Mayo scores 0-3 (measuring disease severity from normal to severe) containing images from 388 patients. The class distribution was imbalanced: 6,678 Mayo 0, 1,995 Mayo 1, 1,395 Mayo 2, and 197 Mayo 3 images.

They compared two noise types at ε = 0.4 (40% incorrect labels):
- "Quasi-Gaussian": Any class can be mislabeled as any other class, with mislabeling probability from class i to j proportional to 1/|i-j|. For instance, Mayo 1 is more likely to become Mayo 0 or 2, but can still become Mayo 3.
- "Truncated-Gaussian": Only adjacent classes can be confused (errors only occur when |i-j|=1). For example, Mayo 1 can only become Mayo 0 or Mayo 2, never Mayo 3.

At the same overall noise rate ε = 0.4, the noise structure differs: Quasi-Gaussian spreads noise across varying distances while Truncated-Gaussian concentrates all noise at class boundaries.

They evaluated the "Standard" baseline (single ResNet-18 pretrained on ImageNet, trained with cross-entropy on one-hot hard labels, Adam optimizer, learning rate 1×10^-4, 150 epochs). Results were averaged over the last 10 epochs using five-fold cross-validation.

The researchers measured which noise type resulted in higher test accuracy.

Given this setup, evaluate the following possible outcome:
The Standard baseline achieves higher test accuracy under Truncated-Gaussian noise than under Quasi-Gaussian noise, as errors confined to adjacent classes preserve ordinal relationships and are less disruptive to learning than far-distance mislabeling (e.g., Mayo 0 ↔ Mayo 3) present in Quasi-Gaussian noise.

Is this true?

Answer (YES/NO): NO